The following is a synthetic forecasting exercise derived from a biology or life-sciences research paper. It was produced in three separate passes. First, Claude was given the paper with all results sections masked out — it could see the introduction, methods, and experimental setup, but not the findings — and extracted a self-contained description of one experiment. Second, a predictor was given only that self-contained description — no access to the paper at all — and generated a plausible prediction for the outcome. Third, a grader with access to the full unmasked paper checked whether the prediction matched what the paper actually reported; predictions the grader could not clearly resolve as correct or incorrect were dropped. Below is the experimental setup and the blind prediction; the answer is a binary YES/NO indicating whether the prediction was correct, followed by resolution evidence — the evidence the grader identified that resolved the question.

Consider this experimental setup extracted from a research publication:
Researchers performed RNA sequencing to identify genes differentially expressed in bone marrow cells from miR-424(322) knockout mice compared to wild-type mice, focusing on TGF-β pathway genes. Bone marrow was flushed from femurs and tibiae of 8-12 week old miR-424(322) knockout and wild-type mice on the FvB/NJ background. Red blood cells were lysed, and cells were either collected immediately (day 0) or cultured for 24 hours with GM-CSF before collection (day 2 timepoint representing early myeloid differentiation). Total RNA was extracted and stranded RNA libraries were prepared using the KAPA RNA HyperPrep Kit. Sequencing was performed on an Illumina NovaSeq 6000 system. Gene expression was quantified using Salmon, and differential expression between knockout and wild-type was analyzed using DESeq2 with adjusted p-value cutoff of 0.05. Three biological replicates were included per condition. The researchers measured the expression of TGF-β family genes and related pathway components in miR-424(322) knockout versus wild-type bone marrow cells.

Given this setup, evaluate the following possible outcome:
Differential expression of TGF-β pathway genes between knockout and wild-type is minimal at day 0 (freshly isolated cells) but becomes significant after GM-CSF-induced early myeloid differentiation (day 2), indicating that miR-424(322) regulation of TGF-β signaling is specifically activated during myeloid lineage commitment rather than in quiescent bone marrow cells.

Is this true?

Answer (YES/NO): YES